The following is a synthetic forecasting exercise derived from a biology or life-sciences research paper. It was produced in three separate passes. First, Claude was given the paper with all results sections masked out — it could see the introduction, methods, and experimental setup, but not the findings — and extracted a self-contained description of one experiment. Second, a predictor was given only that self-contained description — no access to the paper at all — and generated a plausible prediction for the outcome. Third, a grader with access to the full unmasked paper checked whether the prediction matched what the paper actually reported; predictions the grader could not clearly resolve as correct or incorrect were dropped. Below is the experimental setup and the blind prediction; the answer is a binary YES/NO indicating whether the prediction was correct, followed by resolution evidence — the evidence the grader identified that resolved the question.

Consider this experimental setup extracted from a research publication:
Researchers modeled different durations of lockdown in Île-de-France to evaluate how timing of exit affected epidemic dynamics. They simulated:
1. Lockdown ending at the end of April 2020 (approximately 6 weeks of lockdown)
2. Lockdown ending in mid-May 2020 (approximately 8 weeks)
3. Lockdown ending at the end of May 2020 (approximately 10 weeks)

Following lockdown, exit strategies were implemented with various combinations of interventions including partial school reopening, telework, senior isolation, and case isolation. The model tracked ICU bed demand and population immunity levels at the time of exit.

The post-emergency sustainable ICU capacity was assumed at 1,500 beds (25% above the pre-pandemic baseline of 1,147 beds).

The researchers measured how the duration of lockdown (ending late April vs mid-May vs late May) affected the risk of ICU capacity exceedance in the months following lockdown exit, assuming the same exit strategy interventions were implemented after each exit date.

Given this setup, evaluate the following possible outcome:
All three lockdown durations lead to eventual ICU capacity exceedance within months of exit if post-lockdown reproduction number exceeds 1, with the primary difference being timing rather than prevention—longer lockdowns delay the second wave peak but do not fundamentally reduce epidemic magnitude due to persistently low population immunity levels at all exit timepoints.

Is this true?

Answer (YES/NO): YES